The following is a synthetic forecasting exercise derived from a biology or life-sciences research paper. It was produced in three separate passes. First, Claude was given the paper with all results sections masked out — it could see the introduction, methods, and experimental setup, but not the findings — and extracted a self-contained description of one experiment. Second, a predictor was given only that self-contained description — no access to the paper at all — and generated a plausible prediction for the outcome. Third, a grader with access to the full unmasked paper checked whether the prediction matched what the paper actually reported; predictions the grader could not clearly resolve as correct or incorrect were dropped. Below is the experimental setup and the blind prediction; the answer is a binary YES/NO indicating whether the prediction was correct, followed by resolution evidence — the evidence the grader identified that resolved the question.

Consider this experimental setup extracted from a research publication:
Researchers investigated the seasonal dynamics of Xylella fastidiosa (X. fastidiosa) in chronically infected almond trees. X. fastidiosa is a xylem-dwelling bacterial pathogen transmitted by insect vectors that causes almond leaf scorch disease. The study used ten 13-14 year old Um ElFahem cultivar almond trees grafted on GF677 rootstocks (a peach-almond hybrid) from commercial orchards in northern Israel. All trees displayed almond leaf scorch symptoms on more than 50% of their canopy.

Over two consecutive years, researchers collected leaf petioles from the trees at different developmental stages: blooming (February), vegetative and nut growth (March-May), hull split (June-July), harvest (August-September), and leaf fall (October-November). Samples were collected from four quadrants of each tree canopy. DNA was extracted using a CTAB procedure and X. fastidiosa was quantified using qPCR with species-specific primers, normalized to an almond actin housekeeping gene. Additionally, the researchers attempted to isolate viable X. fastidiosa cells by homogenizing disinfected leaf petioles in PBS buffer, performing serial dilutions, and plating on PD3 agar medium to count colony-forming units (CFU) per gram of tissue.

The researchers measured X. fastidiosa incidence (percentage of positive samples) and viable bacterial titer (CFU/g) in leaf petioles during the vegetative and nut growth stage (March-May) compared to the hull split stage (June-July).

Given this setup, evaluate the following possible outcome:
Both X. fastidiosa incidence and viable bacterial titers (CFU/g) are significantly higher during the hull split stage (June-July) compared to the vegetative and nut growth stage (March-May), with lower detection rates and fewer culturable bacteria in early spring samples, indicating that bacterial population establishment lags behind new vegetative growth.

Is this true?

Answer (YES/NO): YES